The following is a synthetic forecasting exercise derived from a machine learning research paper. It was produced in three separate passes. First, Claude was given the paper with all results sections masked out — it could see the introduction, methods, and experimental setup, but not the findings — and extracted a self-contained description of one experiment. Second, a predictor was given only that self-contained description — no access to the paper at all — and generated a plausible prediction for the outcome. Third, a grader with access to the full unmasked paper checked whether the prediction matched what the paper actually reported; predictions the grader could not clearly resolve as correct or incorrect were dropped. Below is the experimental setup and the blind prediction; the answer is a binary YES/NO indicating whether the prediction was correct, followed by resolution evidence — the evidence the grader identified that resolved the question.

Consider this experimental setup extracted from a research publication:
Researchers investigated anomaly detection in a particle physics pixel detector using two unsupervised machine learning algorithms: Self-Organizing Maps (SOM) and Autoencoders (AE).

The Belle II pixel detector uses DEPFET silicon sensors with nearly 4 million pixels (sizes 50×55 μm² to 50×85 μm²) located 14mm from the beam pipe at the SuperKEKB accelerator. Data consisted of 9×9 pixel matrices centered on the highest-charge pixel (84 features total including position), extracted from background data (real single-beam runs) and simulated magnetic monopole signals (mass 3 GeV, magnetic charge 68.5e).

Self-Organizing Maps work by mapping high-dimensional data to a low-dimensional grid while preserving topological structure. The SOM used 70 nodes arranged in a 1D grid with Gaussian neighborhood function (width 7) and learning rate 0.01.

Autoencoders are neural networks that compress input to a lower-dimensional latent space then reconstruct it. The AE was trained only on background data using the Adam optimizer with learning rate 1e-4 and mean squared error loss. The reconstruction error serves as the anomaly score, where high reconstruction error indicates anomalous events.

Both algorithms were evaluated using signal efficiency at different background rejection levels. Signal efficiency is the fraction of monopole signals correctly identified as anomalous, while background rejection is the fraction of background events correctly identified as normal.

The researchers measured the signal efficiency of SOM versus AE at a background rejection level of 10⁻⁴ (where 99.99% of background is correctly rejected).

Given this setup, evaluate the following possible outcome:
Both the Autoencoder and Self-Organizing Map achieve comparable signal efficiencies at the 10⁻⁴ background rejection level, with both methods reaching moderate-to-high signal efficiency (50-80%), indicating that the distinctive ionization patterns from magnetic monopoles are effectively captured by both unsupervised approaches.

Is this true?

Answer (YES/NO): YES